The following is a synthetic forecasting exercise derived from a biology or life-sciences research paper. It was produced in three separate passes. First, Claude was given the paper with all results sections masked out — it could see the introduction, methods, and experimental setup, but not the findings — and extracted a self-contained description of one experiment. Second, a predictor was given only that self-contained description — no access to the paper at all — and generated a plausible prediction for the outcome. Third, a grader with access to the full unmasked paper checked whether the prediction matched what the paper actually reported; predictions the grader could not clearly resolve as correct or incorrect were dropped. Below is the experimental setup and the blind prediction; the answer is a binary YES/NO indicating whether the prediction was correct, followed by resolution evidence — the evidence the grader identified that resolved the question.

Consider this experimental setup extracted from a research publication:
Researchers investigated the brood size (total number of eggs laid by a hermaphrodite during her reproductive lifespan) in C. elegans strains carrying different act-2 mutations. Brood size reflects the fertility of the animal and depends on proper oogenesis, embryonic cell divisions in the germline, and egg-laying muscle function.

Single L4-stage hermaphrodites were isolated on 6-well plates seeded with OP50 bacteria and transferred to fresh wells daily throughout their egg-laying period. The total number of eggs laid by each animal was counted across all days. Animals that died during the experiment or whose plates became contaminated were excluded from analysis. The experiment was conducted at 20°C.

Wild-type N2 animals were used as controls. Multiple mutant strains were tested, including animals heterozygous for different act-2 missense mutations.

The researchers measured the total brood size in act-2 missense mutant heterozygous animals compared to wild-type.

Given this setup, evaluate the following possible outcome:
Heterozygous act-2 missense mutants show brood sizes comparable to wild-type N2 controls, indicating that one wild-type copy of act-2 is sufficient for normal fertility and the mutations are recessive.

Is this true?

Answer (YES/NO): NO